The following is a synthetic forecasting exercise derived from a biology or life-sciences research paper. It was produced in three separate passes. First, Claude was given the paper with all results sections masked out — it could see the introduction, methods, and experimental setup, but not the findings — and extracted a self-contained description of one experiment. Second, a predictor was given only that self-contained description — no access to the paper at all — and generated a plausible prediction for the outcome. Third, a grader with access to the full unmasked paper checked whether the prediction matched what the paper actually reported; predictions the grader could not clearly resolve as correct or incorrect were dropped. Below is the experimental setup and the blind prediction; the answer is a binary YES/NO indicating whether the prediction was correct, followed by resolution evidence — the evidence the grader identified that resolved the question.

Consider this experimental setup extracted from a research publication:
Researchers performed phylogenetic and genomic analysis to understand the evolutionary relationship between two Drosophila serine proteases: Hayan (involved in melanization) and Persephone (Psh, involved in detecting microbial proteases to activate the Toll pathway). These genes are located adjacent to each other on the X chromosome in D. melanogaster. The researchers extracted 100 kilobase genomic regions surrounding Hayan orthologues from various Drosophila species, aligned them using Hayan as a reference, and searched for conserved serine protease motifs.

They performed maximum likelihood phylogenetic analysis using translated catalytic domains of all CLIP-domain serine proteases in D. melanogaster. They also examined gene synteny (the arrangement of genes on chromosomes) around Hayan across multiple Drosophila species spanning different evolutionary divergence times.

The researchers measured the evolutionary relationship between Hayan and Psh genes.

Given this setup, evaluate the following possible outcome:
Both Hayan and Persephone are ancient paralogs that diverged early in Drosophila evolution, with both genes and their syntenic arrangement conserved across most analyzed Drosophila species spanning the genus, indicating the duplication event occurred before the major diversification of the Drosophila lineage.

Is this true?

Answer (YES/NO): NO